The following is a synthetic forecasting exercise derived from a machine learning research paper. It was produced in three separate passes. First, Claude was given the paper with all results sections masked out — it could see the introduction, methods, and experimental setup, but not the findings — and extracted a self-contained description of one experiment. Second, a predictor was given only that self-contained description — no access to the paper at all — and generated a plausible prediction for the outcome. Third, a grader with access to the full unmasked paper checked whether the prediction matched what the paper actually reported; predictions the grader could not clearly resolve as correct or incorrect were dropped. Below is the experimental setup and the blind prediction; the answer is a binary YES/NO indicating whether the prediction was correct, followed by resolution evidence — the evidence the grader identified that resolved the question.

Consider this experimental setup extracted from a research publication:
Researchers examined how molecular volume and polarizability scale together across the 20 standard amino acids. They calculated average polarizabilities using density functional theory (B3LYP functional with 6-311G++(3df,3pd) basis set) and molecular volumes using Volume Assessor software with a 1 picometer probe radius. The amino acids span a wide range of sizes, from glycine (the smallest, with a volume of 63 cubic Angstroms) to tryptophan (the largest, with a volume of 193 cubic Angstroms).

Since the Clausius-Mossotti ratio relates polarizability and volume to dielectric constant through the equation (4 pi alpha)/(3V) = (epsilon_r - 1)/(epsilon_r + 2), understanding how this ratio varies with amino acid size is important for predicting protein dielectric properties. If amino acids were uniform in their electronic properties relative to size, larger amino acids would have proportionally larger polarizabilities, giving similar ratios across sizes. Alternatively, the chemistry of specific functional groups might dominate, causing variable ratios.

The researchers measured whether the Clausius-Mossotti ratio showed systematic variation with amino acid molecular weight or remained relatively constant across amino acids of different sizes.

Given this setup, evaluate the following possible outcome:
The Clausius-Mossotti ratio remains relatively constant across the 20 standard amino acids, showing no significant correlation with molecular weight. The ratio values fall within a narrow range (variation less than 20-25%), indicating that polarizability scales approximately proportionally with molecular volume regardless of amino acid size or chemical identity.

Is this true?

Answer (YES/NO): NO